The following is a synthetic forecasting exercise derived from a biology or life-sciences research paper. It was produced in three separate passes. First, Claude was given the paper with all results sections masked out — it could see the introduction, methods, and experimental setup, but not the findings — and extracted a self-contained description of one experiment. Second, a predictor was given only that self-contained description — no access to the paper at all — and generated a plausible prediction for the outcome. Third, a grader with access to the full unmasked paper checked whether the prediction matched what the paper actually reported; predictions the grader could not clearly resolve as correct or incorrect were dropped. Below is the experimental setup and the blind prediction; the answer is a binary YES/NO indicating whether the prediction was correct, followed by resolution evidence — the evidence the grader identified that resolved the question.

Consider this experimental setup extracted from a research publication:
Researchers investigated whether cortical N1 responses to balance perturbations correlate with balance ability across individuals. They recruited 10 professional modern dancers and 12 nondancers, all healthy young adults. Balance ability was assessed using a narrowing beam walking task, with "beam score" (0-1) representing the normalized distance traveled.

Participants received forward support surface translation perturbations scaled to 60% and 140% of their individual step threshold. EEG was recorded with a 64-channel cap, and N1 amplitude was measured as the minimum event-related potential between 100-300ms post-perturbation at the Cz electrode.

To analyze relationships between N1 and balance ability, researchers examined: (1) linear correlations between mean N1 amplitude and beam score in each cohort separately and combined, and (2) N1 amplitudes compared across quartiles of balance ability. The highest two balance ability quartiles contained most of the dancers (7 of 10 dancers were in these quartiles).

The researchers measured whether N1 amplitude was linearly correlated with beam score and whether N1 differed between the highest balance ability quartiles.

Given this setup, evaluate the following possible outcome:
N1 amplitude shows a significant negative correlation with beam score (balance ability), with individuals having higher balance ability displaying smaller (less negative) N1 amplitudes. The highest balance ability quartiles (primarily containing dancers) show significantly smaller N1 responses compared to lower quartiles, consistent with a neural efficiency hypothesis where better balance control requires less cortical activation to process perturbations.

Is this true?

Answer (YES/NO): NO